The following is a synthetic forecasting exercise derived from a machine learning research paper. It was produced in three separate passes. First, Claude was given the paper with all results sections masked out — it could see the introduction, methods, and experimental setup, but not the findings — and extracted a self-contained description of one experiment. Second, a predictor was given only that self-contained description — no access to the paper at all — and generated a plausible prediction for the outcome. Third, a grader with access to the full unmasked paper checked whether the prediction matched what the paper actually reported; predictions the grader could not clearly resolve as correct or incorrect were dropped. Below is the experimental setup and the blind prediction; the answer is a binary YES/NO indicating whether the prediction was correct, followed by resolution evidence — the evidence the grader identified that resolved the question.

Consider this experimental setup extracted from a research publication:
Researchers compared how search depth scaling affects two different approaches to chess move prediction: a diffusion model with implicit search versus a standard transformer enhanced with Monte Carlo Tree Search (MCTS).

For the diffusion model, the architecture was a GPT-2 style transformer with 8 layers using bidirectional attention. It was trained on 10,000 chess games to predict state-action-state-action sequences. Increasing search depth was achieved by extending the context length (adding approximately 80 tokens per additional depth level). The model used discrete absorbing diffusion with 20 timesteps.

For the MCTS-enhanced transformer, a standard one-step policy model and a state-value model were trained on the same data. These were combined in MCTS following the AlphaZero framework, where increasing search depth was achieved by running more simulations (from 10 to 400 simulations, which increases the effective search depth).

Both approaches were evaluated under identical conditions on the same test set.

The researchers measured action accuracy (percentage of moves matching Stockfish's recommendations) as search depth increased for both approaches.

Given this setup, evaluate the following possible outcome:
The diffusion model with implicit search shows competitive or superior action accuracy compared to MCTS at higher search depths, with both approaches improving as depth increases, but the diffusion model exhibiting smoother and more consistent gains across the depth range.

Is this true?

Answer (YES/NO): NO